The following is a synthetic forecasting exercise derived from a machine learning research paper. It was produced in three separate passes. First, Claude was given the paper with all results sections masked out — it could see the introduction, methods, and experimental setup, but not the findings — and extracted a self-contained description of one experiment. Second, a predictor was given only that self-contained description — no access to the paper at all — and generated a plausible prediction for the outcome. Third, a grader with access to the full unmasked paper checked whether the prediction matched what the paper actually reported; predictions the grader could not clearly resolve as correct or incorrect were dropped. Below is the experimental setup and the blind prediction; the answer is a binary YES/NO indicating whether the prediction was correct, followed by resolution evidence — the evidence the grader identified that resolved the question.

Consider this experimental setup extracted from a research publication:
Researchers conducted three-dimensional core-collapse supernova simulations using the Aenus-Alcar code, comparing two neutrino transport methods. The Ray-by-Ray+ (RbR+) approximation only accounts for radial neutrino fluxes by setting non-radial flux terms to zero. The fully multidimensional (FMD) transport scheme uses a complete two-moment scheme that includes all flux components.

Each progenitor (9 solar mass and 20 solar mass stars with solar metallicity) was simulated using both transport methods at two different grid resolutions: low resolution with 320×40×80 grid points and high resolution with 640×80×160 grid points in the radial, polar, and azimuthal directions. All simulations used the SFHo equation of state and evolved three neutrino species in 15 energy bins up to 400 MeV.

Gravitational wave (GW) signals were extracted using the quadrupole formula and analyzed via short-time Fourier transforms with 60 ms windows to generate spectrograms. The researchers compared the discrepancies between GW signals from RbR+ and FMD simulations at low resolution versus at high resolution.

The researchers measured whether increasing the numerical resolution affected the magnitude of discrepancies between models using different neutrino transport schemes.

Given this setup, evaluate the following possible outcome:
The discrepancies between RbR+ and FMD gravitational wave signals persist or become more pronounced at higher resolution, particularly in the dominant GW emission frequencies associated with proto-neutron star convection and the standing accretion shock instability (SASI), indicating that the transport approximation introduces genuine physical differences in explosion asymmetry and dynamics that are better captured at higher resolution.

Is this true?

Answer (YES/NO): NO